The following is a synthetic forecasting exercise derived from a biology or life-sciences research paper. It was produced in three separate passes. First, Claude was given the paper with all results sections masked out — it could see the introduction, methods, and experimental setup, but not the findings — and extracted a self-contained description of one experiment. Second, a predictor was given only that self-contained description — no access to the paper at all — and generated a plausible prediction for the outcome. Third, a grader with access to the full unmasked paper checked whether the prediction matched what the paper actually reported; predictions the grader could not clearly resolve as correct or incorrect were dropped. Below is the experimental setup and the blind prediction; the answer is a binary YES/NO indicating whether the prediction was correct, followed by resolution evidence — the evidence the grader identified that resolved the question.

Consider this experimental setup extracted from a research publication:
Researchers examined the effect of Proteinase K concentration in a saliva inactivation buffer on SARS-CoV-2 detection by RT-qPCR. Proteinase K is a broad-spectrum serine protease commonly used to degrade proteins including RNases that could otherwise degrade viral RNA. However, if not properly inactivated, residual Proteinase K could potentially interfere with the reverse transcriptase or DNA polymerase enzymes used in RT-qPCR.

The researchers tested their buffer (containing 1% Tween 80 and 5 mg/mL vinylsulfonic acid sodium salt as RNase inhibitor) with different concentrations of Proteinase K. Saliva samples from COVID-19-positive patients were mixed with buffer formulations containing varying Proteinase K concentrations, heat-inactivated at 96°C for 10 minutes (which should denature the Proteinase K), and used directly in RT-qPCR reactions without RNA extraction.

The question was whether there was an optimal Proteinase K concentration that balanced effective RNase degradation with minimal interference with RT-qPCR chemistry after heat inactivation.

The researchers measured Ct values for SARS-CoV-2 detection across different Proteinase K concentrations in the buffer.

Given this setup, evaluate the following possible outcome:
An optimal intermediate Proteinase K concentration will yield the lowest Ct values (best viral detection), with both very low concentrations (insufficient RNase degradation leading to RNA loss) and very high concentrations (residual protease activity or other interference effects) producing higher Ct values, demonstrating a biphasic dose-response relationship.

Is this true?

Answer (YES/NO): NO